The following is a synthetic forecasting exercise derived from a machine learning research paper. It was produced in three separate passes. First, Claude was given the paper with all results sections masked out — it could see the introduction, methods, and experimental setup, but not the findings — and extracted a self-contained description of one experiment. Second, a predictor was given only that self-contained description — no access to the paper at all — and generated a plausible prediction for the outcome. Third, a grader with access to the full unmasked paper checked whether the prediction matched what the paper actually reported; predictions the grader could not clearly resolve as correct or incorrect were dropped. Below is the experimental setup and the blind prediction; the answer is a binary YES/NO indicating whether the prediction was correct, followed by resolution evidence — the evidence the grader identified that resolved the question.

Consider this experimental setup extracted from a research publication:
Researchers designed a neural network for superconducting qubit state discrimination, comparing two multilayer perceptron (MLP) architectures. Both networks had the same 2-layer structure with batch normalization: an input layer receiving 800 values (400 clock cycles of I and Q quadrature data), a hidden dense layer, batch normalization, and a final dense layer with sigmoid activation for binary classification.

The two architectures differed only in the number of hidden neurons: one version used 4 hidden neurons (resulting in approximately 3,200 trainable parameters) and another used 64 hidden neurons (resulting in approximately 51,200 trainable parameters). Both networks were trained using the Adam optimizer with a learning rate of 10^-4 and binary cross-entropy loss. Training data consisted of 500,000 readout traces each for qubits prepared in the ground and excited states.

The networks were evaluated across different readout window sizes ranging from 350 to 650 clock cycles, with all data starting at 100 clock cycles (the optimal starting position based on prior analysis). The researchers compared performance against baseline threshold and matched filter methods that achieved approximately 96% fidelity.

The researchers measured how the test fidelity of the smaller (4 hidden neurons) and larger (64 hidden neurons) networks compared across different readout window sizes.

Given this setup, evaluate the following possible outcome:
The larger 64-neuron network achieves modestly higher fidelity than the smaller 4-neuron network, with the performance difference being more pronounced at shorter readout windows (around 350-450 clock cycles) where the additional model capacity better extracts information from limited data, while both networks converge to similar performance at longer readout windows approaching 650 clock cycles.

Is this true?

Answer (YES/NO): NO